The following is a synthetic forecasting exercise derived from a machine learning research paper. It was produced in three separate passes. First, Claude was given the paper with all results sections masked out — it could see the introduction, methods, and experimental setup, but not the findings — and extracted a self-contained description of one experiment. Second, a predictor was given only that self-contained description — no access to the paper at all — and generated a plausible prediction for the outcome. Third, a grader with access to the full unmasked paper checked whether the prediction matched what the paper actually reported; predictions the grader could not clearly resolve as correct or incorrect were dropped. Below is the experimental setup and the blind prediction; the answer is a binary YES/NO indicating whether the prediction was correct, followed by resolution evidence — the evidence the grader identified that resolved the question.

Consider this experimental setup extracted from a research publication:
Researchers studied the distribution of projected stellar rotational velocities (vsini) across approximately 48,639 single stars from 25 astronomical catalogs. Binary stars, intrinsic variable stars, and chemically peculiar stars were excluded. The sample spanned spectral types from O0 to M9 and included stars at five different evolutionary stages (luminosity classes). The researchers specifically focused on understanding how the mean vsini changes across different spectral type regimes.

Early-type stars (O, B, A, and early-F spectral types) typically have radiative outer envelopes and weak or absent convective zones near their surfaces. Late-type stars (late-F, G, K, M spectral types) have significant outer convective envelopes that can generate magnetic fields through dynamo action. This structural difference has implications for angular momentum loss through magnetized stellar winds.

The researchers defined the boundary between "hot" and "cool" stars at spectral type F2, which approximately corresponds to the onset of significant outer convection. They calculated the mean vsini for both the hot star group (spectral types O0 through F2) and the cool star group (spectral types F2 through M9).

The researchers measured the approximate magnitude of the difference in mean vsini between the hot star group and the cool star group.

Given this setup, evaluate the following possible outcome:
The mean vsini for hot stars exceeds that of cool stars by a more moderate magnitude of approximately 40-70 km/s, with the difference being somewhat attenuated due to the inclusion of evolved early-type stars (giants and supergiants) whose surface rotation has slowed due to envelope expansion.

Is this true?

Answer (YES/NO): NO